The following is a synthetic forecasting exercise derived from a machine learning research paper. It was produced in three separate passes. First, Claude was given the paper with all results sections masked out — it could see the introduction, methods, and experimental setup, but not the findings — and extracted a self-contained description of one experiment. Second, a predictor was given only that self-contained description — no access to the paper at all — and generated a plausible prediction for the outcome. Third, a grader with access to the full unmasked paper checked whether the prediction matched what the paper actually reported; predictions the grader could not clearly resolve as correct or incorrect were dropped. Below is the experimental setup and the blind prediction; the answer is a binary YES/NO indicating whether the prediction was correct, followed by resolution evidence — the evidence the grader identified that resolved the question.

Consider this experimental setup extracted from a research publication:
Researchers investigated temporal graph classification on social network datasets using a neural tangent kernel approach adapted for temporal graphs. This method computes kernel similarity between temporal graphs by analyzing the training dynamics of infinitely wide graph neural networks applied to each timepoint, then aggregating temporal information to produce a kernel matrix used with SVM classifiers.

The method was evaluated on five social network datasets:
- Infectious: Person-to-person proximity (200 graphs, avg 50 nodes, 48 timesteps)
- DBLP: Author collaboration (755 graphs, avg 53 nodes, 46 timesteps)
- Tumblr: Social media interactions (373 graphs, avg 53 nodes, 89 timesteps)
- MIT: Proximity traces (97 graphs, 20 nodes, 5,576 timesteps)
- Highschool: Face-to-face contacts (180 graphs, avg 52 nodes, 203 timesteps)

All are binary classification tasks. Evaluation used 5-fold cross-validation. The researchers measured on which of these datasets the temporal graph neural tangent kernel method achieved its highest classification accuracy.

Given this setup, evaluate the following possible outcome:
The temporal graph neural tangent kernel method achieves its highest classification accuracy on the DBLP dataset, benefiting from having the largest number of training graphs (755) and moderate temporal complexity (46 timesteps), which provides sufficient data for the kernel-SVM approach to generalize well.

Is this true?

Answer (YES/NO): NO